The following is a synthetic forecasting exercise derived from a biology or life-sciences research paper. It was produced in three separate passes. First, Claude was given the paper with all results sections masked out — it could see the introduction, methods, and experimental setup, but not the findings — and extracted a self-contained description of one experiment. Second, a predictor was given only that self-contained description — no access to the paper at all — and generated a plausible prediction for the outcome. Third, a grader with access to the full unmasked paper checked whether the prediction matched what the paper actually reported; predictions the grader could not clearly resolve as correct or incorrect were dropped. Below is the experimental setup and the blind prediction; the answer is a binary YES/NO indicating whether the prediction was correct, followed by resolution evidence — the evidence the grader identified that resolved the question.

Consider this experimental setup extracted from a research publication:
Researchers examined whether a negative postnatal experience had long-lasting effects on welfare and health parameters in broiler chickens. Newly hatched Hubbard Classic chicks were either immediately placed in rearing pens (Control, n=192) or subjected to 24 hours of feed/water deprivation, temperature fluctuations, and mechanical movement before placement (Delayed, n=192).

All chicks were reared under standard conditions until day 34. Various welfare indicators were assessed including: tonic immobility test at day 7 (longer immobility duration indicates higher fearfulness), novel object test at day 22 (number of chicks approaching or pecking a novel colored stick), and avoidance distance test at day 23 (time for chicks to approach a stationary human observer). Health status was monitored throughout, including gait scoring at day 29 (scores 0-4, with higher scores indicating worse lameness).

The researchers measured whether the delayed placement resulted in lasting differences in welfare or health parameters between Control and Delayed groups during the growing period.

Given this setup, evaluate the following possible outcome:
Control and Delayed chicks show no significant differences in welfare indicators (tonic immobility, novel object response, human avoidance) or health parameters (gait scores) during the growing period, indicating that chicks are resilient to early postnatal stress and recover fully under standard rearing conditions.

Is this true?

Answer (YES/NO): YES